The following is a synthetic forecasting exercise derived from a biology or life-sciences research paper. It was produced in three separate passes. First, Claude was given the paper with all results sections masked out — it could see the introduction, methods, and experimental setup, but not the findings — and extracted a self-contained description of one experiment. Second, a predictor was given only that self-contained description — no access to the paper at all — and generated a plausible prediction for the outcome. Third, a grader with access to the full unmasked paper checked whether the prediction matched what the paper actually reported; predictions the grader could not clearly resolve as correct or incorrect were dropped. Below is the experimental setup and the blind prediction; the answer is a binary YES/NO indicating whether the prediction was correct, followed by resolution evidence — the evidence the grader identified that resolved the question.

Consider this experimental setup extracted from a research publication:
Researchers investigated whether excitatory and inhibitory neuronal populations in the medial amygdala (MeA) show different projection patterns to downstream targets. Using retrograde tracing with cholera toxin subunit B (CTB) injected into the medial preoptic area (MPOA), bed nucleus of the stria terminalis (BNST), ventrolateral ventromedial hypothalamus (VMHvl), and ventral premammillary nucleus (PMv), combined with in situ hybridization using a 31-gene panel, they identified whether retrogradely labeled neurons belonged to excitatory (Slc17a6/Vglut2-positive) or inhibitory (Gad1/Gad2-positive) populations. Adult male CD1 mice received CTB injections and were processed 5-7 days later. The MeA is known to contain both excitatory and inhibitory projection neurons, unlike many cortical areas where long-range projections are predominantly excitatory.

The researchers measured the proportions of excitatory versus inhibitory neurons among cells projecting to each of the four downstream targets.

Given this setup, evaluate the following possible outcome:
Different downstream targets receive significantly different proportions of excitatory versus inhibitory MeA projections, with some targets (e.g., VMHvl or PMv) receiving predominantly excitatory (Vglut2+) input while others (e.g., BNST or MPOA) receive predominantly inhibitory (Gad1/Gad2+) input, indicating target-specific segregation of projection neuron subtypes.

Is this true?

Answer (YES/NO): NO